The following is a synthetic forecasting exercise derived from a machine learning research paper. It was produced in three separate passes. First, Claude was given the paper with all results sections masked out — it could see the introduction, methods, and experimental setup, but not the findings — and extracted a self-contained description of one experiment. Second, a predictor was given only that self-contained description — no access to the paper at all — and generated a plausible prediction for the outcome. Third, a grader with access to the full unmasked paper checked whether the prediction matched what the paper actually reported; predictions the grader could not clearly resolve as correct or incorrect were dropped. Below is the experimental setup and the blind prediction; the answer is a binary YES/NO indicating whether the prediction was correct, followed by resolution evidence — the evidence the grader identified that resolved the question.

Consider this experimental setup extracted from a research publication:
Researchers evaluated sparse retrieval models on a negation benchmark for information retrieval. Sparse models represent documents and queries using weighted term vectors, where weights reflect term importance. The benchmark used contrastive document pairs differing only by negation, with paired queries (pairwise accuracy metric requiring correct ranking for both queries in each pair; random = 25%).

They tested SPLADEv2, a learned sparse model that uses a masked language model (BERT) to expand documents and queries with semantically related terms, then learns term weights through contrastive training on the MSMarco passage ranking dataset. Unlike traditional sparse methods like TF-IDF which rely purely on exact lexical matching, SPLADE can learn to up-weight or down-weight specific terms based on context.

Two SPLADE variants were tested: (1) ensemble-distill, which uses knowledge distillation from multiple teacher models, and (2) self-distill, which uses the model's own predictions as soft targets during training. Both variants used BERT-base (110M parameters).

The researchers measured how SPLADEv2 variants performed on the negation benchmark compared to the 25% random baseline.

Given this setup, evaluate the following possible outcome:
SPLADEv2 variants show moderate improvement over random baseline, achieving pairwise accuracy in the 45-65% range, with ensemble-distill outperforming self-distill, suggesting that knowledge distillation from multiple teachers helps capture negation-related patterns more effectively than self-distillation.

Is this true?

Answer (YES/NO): NO